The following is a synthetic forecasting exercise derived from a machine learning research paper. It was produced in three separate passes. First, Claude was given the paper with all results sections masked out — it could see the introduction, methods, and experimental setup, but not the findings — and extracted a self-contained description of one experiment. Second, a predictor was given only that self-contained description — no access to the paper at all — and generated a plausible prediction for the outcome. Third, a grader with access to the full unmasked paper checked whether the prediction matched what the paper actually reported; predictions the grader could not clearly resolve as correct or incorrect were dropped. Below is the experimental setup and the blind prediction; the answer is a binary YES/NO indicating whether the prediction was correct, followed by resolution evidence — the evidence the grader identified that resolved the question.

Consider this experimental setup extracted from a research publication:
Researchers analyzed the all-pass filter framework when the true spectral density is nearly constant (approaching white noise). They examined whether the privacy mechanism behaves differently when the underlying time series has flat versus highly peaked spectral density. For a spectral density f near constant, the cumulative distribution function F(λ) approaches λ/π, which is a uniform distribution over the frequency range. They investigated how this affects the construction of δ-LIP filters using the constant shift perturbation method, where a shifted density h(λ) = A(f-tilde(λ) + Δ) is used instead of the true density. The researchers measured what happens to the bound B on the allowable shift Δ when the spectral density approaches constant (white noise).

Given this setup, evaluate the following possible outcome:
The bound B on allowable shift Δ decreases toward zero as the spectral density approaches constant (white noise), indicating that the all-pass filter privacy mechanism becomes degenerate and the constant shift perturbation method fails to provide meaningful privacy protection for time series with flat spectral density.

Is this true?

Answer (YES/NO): NO